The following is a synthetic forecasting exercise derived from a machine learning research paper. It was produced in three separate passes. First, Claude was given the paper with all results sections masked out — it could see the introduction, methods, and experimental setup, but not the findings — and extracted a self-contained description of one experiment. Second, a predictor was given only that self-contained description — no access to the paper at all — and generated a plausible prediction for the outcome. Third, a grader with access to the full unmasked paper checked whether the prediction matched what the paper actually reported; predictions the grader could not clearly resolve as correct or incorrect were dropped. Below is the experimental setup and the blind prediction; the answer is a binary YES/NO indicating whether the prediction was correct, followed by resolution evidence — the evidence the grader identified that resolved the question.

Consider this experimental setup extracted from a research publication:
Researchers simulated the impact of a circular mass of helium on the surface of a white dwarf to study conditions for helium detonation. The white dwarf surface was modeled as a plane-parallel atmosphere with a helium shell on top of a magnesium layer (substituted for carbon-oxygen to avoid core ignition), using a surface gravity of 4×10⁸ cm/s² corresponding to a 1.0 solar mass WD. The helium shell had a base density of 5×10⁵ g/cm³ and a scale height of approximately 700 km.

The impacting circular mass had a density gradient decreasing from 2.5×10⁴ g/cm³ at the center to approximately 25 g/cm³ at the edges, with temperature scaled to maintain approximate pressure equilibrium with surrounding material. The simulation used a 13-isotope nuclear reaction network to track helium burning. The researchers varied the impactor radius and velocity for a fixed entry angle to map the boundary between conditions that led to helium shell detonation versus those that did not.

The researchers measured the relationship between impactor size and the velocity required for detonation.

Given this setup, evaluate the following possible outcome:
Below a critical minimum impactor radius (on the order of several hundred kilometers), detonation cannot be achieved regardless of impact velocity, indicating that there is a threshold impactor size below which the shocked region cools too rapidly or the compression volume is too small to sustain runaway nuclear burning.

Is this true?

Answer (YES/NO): YES